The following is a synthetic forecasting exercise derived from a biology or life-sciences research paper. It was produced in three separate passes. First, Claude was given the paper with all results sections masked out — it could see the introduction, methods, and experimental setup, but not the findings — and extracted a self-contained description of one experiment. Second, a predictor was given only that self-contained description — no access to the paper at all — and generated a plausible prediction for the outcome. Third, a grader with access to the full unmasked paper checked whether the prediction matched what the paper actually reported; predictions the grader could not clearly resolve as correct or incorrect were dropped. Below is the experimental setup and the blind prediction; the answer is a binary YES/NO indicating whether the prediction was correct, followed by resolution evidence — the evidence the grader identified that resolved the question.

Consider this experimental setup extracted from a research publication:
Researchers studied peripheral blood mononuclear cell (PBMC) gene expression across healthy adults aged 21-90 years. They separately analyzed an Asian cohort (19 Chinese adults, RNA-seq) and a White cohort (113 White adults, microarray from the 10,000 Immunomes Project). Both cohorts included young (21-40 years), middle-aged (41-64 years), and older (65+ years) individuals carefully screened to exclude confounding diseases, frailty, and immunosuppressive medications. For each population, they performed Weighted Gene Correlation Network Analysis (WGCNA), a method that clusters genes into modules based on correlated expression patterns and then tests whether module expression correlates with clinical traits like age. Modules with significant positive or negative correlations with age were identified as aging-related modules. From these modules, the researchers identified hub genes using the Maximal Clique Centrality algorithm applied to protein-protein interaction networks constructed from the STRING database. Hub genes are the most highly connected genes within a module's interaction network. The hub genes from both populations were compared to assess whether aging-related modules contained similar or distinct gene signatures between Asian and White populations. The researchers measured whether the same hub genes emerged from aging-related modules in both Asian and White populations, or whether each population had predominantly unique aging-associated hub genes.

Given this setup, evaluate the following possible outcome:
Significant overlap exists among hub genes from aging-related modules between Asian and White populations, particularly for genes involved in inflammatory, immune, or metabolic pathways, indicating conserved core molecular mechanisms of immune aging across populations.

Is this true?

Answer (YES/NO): NO